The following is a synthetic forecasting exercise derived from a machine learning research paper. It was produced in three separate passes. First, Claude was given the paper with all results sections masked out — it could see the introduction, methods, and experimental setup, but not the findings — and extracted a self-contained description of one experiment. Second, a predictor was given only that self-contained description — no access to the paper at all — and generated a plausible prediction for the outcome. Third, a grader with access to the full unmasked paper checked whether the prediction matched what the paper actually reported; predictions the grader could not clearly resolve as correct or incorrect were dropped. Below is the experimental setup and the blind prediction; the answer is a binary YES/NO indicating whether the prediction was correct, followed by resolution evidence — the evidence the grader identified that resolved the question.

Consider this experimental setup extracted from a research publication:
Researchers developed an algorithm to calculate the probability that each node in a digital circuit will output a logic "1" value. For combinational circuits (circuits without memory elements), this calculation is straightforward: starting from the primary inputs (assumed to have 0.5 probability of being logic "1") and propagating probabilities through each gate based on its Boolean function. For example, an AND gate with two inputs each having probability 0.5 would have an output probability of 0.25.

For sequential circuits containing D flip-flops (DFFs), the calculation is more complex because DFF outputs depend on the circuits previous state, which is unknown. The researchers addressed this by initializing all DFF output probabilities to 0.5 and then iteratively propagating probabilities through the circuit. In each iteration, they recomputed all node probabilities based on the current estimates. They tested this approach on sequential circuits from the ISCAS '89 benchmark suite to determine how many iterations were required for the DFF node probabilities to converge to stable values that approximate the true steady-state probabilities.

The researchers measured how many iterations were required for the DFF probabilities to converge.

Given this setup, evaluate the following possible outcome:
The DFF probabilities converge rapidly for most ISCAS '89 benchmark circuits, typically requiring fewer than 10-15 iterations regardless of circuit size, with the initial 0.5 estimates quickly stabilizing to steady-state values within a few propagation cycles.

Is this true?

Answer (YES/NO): YES